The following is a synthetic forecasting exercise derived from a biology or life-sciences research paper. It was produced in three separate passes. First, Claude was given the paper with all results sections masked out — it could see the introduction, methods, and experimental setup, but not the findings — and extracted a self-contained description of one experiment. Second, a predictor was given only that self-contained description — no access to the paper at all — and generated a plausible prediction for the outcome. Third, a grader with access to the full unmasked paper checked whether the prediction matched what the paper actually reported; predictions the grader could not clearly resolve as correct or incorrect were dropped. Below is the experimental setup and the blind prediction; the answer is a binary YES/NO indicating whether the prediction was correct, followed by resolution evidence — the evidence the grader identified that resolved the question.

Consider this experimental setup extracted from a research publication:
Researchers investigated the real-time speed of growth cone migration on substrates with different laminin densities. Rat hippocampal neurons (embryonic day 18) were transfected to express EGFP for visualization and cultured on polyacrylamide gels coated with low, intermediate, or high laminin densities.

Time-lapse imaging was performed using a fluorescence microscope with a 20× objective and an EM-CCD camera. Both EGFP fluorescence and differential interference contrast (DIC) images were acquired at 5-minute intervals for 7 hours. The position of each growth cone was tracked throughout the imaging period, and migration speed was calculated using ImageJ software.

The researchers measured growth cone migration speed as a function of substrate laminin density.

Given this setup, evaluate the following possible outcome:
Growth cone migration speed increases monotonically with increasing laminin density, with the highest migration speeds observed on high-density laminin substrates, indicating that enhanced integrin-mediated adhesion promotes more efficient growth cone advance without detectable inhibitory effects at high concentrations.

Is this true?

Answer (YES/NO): NO